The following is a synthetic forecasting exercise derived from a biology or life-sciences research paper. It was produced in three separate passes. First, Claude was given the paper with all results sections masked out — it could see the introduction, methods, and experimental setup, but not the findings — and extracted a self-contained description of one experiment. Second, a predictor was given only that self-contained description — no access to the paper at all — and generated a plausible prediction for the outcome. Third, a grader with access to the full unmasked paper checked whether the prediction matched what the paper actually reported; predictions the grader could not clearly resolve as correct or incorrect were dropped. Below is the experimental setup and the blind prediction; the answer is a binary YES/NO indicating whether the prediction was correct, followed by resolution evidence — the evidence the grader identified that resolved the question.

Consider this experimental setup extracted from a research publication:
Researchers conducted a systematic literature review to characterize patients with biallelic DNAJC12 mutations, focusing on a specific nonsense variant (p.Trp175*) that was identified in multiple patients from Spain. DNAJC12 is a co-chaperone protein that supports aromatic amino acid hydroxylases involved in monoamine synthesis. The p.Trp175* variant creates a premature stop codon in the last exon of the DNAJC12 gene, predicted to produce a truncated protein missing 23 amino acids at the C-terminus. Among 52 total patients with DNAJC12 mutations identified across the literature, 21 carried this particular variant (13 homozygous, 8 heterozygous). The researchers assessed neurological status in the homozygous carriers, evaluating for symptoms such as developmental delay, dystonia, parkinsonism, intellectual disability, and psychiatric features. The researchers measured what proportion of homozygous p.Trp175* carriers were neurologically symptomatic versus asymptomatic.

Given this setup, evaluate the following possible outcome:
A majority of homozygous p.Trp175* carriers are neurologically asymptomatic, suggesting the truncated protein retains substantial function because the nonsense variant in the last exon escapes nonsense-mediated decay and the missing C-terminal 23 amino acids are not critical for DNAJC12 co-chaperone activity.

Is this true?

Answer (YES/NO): YES